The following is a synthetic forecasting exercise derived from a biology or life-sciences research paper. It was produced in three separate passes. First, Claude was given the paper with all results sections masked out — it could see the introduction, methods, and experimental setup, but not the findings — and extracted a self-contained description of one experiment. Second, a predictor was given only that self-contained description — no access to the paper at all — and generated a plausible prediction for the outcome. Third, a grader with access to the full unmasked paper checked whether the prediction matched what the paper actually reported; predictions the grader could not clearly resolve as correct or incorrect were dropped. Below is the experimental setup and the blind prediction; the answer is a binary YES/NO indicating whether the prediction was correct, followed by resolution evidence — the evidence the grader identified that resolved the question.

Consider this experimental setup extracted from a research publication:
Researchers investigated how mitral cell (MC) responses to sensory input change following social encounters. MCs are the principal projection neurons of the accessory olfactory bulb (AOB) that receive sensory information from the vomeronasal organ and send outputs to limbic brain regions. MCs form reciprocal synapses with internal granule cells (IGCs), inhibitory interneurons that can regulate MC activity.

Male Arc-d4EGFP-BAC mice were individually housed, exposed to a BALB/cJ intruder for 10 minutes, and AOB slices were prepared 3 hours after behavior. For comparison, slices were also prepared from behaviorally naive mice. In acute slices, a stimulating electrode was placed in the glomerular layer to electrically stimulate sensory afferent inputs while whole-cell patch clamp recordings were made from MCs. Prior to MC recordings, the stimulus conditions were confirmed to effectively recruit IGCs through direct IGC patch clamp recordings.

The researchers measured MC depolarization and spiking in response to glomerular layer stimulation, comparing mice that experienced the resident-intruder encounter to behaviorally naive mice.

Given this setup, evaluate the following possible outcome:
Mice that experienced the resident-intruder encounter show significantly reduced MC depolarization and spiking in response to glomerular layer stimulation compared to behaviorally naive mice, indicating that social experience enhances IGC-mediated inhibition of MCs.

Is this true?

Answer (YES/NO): YES